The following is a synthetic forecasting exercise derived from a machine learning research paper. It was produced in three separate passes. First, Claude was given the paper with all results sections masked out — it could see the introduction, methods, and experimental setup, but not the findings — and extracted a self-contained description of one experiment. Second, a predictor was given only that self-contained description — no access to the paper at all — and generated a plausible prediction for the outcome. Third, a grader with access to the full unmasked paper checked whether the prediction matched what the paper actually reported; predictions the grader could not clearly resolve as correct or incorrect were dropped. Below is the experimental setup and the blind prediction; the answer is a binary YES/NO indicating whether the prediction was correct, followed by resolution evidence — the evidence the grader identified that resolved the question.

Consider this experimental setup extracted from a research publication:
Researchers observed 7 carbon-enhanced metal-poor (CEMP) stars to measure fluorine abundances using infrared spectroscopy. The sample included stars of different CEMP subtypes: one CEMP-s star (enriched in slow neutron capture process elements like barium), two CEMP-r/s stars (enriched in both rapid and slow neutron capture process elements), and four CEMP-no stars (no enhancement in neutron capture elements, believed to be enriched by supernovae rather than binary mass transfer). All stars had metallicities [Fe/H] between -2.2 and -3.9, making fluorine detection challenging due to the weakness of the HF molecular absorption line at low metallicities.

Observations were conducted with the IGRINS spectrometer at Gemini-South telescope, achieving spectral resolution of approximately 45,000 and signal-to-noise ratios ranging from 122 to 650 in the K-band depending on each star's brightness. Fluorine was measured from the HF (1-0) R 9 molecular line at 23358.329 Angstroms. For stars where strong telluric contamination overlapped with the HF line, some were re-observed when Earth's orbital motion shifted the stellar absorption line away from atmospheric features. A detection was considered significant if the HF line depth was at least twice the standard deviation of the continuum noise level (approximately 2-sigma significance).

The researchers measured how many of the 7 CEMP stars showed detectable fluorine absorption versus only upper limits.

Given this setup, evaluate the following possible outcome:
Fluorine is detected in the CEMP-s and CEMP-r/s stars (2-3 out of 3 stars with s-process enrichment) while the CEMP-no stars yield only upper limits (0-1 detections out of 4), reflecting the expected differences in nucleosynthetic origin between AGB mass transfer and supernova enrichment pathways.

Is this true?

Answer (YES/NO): NO